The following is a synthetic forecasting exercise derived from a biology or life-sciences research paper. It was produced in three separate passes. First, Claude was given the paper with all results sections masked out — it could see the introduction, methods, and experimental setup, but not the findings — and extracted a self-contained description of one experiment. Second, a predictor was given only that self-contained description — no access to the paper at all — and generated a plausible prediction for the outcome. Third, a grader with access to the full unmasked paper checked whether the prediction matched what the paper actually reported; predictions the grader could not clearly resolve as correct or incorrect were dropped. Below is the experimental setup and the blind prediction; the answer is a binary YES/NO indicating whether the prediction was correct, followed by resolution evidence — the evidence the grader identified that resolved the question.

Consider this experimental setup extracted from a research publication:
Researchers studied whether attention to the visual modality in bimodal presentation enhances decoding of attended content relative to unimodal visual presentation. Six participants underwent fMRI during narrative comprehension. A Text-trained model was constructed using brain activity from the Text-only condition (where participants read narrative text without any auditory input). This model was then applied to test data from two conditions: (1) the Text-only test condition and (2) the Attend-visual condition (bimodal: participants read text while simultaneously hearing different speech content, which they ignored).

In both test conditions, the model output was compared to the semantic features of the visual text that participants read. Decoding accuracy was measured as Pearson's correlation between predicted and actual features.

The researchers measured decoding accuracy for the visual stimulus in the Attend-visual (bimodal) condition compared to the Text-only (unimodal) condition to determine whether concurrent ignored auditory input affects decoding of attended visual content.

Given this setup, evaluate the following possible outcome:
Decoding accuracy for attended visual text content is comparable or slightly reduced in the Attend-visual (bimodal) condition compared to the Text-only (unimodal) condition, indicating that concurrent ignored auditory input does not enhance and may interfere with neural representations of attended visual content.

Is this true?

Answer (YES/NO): YES